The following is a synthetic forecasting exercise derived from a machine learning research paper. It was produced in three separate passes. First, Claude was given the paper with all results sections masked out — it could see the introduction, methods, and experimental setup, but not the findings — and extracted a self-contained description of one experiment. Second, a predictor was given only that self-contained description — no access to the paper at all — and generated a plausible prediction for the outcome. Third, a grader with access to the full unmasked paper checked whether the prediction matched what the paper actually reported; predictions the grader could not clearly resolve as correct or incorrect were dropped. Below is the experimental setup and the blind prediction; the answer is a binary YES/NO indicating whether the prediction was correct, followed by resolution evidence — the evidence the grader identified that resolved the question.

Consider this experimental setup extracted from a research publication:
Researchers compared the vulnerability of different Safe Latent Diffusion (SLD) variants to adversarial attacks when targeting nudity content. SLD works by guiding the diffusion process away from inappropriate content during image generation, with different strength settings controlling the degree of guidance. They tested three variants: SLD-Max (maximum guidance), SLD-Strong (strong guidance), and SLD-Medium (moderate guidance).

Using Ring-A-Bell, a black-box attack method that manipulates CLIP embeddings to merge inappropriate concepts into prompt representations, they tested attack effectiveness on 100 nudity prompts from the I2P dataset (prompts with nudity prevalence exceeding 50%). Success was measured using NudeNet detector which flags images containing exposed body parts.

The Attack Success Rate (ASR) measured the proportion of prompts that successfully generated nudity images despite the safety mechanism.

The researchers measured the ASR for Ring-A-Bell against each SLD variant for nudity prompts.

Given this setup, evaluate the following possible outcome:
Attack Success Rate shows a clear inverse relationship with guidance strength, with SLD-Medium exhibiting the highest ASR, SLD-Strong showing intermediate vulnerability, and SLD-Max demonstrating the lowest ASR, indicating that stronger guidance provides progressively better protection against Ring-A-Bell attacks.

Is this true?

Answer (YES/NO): NO